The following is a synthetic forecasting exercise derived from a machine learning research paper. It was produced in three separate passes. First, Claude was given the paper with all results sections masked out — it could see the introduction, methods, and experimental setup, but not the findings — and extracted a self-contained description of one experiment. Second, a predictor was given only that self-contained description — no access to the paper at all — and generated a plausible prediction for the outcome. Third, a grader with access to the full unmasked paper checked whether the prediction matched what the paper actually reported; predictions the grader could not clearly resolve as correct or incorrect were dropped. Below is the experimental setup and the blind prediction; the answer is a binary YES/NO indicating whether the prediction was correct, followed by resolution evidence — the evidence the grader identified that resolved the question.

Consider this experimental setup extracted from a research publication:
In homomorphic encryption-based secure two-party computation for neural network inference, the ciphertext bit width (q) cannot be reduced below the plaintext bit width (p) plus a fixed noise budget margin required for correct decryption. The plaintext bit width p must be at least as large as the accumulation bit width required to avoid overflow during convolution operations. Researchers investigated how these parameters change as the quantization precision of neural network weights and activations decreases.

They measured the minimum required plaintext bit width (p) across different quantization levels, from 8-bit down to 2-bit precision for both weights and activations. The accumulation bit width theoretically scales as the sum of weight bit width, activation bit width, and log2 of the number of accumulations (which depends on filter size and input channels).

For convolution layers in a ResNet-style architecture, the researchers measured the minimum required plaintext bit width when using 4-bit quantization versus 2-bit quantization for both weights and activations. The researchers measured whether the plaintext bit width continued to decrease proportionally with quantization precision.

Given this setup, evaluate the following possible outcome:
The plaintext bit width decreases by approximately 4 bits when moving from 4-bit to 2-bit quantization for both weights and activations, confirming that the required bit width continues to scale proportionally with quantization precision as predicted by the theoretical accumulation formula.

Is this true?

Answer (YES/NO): NO